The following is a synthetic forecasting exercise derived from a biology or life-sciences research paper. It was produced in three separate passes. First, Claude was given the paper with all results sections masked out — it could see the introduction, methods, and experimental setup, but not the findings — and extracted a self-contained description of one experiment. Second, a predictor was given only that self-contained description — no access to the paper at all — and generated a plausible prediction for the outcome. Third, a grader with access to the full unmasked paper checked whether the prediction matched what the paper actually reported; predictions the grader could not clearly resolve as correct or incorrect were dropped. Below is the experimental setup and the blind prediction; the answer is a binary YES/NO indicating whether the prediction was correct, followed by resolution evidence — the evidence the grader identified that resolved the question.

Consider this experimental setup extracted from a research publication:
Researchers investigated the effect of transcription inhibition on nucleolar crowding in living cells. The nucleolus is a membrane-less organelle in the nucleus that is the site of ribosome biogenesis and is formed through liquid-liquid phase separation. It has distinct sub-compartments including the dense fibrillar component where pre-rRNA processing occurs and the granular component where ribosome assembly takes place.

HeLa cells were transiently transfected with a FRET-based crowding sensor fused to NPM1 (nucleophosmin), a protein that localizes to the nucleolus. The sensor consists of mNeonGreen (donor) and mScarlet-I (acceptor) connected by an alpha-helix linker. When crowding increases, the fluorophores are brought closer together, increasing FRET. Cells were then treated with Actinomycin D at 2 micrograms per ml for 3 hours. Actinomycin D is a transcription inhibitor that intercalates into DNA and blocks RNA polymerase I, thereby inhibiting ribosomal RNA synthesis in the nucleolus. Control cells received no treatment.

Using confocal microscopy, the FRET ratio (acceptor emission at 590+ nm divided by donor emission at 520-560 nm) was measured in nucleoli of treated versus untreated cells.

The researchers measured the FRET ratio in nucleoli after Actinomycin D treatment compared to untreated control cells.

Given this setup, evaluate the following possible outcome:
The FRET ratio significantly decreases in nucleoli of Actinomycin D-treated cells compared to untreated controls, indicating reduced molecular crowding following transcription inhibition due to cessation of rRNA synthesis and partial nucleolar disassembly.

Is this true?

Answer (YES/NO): YES